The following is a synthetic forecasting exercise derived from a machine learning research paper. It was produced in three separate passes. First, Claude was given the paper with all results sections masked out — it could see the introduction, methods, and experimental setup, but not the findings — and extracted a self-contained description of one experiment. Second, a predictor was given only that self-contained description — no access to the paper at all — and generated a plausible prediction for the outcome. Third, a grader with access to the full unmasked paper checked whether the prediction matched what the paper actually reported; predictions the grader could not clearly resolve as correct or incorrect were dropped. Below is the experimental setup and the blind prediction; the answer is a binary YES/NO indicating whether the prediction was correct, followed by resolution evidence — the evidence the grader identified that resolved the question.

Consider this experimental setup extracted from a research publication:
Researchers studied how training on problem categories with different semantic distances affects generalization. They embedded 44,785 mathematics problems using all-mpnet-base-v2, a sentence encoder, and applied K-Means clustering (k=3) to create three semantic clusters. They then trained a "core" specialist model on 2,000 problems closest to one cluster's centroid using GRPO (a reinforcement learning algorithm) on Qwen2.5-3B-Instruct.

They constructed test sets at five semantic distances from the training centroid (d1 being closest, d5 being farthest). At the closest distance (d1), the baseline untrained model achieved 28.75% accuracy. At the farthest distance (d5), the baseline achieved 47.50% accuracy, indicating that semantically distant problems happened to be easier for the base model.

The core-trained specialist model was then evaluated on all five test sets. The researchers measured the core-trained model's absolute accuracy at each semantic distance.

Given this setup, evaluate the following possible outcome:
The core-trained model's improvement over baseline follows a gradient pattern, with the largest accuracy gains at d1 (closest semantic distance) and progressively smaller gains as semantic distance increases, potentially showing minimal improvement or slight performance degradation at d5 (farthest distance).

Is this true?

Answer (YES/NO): YES